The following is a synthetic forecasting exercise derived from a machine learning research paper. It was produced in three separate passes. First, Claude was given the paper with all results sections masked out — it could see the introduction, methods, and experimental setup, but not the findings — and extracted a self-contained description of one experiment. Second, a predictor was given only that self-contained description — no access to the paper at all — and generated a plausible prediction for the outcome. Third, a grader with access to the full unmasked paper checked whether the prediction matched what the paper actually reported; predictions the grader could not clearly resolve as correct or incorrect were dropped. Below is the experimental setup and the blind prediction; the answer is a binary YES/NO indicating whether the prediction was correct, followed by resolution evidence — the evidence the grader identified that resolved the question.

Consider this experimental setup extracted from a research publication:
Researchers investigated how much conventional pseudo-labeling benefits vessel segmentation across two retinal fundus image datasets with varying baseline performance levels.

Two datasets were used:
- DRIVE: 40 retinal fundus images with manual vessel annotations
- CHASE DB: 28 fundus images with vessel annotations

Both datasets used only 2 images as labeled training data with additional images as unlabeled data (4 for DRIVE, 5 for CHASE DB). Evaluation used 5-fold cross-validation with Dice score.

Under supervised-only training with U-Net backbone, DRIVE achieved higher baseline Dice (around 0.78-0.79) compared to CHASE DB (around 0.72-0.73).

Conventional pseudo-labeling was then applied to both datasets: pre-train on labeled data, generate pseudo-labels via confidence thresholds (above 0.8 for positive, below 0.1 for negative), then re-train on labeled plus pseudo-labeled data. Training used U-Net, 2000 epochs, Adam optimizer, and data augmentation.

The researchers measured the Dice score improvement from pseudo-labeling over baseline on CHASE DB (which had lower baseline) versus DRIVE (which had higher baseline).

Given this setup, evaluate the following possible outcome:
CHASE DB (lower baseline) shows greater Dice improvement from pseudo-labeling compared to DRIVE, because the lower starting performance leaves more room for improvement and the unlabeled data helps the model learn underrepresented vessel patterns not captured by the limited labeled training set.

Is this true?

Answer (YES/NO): YES